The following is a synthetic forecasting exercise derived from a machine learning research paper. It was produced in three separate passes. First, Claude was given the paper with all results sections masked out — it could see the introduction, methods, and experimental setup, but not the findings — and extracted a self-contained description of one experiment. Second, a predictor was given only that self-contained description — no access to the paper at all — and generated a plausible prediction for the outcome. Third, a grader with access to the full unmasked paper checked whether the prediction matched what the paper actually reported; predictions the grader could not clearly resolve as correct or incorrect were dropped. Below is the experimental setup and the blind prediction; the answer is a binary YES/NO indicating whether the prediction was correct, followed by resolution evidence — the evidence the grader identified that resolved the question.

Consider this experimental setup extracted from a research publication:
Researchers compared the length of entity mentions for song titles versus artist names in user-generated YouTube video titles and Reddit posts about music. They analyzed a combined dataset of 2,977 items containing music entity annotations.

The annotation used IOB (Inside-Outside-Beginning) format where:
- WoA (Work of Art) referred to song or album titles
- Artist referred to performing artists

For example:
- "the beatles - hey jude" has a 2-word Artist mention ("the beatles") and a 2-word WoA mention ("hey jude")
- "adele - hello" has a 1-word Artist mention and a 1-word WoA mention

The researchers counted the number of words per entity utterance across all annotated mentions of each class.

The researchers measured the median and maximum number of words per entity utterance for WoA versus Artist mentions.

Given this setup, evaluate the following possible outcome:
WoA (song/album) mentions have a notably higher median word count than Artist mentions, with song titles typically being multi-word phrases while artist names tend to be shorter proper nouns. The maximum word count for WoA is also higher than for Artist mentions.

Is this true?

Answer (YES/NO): NO